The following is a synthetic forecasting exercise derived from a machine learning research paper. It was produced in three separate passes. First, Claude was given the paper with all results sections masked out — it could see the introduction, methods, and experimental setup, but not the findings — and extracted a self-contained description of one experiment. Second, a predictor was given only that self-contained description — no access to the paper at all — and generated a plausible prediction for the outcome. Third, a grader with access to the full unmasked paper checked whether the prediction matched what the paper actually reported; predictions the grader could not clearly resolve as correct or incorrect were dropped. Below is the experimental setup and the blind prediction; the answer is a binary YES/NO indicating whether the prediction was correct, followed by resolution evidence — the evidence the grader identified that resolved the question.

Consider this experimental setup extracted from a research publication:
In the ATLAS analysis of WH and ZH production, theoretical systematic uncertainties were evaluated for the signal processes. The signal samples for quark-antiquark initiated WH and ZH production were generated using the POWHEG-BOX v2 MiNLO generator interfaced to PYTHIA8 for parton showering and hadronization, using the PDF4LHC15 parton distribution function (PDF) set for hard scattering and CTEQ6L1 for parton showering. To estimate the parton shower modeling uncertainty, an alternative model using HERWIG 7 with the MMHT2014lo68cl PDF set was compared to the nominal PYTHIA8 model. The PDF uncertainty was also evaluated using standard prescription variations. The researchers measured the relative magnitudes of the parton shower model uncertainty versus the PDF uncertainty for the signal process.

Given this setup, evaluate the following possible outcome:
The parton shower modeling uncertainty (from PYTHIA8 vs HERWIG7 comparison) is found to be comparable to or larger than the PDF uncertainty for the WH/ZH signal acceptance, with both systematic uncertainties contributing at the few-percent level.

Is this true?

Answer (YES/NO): YES